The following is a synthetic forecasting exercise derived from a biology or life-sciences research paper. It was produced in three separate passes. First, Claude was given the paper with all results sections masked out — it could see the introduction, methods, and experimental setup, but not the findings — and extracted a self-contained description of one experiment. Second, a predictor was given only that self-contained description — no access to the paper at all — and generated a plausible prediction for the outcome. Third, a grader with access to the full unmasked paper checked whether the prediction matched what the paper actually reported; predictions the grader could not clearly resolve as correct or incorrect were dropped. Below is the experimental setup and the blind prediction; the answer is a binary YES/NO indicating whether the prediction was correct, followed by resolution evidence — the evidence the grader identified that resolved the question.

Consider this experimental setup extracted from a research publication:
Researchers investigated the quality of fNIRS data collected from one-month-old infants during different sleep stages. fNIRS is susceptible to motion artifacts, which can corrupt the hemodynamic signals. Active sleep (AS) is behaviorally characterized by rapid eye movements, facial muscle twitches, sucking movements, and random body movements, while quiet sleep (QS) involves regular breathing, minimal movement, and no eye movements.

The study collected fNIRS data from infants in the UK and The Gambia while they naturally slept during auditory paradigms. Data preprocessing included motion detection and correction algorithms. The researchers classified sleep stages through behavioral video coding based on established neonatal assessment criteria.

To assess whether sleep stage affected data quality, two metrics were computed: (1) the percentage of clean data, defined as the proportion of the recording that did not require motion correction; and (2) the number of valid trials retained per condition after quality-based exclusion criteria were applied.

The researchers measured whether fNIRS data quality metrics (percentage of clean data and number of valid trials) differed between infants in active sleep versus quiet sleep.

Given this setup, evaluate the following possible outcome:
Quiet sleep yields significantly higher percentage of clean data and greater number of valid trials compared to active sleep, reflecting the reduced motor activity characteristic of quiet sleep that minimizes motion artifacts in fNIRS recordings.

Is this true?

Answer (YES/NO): YES